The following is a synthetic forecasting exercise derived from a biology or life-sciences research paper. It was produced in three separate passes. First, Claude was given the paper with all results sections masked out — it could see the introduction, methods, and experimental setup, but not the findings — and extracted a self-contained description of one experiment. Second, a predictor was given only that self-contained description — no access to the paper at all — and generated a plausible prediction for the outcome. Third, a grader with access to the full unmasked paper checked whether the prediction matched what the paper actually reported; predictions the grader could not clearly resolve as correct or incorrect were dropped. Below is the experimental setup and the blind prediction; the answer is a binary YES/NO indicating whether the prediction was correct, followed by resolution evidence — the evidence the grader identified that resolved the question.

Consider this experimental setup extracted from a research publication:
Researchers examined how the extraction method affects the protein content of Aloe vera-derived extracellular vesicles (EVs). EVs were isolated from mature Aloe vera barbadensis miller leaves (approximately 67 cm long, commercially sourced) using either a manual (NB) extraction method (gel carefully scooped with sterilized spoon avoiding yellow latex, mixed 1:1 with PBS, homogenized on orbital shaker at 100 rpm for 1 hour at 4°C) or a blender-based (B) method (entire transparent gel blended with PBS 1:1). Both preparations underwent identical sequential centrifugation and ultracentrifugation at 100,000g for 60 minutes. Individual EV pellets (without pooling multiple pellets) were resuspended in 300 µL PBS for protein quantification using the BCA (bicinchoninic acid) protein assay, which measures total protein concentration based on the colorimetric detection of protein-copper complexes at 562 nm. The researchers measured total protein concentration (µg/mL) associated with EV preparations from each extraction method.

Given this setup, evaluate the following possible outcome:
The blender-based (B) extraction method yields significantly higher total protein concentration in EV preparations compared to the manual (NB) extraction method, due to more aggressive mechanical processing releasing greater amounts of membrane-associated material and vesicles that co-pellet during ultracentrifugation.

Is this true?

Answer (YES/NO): YES